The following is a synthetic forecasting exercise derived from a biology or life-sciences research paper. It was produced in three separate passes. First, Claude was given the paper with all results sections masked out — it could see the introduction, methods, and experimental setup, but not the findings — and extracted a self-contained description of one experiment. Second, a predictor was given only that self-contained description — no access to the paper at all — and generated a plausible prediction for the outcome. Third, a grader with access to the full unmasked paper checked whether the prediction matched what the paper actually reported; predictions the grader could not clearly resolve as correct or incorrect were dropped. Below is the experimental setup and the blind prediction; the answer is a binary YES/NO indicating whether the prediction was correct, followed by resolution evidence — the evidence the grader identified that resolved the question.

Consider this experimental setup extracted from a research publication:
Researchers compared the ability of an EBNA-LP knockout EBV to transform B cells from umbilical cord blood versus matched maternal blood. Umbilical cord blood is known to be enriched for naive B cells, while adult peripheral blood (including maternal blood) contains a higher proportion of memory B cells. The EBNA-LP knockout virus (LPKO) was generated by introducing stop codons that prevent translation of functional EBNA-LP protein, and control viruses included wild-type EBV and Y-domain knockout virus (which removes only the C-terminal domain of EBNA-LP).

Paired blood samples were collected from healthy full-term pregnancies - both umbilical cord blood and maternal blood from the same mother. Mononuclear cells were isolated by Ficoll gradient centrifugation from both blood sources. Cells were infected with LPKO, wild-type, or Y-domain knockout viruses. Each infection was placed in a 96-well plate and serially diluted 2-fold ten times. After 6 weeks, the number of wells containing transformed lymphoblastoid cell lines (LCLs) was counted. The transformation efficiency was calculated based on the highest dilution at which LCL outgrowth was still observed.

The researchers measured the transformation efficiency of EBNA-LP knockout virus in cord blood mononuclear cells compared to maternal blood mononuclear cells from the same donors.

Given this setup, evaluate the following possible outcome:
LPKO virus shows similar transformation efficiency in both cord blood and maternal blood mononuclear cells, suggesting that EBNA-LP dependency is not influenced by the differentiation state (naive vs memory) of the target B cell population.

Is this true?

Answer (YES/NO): NO